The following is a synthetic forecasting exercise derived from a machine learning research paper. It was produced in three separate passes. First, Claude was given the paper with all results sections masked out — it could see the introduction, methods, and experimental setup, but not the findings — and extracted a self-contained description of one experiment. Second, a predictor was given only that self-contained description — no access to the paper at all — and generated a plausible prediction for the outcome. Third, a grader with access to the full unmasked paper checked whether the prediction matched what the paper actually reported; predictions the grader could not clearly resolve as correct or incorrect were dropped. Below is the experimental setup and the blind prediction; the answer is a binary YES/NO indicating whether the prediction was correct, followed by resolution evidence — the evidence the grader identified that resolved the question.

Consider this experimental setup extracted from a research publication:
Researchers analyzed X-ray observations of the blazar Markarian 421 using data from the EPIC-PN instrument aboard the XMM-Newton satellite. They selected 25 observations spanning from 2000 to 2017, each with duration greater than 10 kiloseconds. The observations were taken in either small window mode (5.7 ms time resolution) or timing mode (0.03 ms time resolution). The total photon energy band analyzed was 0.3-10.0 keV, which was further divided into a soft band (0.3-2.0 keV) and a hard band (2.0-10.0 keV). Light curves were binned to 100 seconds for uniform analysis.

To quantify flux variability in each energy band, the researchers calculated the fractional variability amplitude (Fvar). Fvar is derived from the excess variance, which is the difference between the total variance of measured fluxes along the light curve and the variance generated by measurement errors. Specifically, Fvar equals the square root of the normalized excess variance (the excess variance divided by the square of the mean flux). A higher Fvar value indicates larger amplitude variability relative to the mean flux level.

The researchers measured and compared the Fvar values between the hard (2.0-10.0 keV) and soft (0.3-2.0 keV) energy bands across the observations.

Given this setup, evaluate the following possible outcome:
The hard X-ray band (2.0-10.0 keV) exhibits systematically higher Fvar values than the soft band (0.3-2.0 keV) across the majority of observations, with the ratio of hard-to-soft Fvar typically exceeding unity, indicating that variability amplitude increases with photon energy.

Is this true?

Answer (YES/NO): YES